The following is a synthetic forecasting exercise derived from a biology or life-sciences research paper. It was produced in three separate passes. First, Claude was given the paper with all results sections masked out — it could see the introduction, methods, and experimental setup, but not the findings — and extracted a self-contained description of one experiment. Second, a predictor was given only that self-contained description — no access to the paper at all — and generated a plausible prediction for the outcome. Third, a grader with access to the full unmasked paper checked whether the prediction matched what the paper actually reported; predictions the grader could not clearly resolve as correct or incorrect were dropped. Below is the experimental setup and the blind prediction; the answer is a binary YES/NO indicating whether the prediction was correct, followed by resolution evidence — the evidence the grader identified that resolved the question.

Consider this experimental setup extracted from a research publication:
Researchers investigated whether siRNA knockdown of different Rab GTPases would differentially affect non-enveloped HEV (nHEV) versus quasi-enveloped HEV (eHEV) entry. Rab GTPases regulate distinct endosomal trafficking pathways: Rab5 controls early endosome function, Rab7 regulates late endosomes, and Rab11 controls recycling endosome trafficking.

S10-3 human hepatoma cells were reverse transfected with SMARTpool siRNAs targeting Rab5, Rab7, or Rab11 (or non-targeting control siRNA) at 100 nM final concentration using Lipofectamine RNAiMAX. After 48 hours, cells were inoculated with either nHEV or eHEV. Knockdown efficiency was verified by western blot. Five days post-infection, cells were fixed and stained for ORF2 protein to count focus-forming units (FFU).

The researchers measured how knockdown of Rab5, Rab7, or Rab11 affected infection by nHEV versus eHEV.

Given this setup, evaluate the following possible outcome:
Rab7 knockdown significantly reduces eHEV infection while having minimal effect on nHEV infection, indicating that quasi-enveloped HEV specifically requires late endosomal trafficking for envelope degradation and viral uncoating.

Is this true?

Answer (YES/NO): NO